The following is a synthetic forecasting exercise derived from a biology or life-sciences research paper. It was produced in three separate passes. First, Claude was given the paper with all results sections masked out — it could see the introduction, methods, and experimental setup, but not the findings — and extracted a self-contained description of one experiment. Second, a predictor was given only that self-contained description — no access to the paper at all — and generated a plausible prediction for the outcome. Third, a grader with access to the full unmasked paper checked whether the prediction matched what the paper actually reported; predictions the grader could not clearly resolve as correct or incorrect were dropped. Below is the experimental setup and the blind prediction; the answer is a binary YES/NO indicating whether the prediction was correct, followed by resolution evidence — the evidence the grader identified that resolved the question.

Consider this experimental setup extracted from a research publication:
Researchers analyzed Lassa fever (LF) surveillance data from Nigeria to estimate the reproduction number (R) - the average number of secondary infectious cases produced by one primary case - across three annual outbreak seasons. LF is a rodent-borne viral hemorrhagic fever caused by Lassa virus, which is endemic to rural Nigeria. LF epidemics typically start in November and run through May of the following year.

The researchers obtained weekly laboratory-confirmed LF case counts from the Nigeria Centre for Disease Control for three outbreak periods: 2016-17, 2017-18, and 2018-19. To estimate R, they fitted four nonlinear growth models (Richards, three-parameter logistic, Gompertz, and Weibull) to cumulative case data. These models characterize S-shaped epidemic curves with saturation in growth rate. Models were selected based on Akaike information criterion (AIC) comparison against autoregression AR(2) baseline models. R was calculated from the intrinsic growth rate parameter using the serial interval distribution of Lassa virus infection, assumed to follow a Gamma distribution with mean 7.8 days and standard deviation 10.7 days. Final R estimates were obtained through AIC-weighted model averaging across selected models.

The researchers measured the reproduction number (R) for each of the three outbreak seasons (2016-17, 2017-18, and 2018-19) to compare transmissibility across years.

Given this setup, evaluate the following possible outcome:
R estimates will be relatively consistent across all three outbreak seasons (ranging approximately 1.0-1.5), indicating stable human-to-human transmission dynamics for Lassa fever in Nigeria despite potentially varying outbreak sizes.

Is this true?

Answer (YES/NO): NO